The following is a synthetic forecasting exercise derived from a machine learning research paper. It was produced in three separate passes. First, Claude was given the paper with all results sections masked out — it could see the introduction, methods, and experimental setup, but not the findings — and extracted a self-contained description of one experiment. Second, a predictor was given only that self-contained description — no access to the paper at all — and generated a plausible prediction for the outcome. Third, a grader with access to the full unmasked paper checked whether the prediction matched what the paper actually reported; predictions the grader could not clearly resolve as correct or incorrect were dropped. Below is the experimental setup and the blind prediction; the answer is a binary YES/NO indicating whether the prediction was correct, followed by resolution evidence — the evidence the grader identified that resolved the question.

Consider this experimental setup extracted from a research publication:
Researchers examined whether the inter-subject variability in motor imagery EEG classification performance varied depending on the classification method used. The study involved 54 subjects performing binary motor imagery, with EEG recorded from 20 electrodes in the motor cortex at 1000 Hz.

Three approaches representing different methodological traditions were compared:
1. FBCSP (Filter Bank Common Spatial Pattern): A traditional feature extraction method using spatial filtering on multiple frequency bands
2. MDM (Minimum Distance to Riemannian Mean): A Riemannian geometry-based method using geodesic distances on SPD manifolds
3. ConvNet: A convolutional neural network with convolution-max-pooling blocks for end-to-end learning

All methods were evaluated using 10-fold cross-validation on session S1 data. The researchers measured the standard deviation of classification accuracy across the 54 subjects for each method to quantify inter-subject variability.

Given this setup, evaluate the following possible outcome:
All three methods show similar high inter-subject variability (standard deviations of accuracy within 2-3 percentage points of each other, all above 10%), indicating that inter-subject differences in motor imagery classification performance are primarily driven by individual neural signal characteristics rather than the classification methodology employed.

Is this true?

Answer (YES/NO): NO